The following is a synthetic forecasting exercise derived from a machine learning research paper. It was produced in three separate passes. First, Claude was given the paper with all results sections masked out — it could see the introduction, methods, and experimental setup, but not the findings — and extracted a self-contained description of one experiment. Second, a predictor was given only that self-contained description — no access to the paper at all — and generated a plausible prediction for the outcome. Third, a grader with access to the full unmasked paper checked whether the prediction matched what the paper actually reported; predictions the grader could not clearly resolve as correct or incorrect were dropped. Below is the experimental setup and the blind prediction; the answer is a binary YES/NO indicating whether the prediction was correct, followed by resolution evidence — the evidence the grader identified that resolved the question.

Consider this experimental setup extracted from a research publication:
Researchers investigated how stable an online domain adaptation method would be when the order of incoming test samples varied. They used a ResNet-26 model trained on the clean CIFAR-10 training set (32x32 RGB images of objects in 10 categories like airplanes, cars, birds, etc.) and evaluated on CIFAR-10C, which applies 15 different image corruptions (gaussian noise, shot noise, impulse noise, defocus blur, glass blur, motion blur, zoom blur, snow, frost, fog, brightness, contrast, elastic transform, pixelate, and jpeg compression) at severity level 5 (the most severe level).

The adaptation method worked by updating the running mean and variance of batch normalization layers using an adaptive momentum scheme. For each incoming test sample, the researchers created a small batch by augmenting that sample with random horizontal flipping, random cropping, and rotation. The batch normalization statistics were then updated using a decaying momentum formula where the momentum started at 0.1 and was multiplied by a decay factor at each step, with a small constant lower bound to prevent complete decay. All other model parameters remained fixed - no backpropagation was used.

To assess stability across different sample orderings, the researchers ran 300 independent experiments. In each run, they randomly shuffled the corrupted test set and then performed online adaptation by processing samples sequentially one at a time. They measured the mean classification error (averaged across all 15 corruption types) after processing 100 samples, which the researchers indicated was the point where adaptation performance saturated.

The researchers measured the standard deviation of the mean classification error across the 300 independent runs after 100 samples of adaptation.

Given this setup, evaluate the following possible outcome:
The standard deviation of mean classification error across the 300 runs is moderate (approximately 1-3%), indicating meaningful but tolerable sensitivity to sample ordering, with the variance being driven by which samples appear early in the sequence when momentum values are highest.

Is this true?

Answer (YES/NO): NO